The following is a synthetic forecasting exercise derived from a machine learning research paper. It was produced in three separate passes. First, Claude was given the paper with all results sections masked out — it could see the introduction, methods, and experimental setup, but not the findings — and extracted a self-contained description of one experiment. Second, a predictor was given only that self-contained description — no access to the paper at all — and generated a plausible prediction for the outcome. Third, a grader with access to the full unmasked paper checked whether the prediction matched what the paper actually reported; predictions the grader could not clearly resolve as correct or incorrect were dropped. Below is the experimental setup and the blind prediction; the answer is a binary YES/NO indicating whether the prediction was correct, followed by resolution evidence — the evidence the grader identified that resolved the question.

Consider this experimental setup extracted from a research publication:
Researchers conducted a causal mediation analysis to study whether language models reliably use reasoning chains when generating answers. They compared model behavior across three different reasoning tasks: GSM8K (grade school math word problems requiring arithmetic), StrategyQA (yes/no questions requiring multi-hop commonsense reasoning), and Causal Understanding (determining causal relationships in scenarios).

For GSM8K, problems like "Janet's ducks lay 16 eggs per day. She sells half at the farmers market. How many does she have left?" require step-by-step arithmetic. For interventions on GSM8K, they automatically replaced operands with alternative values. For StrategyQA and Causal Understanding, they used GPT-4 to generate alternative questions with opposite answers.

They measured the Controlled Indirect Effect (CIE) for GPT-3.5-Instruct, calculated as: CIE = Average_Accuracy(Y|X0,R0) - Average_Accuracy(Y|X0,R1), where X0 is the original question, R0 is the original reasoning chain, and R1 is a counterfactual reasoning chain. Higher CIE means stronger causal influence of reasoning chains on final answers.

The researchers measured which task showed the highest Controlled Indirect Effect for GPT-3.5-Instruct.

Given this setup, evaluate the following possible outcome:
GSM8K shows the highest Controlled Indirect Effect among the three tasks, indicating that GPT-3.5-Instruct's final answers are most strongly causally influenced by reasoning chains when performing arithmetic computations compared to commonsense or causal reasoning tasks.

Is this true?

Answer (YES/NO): YES